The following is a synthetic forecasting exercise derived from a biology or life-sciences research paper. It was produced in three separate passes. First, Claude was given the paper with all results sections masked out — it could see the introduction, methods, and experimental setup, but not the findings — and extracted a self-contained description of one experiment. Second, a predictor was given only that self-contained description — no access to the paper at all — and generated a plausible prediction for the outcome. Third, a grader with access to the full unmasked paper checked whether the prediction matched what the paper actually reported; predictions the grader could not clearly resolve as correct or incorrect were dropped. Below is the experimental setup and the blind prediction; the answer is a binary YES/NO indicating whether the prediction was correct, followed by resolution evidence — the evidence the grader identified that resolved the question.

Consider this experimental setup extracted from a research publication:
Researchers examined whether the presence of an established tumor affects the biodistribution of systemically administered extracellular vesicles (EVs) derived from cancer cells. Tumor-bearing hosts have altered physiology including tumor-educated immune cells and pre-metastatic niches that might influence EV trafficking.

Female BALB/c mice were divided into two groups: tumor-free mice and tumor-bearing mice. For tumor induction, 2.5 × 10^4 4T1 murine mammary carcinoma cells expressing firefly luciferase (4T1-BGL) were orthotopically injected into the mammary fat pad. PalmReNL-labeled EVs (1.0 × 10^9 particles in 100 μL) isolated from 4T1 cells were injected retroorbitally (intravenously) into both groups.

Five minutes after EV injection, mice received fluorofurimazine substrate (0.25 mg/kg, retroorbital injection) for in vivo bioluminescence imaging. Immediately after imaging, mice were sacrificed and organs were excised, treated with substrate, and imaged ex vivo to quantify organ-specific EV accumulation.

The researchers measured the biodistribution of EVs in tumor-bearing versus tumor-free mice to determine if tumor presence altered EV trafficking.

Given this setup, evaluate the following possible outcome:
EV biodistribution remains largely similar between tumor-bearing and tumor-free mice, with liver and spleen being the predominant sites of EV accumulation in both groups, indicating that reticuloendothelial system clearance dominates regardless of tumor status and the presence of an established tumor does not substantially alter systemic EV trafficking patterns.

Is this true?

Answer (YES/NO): NO